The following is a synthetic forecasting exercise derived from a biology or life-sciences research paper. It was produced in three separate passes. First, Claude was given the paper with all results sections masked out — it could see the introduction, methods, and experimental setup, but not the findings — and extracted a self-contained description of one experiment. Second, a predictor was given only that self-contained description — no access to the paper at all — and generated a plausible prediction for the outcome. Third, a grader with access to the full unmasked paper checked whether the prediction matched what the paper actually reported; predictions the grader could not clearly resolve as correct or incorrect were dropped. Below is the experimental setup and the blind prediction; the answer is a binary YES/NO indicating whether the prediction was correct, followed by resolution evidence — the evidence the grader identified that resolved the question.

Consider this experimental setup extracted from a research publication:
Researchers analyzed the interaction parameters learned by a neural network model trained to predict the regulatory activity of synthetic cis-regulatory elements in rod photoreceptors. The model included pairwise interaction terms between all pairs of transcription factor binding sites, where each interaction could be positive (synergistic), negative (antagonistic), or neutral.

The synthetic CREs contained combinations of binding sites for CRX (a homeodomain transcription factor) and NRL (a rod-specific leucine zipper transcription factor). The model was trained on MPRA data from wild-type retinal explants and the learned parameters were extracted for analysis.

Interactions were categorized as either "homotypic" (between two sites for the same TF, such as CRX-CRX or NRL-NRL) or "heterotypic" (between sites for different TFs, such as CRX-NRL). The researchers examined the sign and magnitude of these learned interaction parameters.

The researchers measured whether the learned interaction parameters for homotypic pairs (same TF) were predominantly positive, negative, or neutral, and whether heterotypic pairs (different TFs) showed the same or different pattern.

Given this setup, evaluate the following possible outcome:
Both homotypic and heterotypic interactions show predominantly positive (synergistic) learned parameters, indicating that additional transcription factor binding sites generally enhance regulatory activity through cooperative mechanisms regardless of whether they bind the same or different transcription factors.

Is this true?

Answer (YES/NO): NO